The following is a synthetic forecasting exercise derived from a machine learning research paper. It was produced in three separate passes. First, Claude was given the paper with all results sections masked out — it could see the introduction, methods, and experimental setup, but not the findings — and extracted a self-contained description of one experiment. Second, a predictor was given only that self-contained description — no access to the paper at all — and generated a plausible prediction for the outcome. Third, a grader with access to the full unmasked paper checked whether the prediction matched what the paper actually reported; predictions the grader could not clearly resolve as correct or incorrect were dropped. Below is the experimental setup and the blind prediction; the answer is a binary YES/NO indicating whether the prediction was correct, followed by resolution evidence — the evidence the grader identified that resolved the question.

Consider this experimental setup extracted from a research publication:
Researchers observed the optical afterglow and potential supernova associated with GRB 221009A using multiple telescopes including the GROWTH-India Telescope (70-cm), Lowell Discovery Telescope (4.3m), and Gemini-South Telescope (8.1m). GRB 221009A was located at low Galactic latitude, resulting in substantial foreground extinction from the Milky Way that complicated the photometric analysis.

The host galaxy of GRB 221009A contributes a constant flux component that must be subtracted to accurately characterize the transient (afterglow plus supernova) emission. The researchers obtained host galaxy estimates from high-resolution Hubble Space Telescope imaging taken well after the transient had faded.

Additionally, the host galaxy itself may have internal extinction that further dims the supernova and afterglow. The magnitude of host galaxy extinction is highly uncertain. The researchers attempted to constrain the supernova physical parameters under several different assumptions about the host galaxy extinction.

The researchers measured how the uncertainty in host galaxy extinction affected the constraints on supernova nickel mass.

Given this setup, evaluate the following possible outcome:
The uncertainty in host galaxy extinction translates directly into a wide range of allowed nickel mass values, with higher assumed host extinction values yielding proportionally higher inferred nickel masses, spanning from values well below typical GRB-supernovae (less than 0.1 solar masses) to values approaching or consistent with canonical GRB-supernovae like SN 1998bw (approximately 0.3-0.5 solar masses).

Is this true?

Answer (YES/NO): NO